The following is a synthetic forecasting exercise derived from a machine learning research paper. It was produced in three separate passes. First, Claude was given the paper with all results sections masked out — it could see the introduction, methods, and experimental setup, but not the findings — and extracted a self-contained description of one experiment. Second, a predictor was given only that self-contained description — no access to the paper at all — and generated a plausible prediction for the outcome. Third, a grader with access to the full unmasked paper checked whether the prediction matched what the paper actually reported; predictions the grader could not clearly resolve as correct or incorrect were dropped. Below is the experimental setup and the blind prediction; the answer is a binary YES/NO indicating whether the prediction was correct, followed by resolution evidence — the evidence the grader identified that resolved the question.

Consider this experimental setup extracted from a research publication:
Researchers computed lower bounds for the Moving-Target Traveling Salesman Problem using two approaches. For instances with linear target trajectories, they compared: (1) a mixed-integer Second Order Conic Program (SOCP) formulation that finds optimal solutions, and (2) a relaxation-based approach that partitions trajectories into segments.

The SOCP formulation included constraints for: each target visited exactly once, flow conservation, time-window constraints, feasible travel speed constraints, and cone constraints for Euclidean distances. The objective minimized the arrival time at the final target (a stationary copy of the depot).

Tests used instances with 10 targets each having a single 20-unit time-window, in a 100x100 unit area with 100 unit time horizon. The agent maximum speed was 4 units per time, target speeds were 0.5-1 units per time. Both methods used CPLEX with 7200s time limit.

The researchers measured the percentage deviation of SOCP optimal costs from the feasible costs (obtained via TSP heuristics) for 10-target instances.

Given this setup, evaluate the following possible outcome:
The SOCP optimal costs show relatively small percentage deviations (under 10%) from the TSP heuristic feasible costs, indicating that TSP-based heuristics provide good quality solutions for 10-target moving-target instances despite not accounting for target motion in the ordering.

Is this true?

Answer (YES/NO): YES